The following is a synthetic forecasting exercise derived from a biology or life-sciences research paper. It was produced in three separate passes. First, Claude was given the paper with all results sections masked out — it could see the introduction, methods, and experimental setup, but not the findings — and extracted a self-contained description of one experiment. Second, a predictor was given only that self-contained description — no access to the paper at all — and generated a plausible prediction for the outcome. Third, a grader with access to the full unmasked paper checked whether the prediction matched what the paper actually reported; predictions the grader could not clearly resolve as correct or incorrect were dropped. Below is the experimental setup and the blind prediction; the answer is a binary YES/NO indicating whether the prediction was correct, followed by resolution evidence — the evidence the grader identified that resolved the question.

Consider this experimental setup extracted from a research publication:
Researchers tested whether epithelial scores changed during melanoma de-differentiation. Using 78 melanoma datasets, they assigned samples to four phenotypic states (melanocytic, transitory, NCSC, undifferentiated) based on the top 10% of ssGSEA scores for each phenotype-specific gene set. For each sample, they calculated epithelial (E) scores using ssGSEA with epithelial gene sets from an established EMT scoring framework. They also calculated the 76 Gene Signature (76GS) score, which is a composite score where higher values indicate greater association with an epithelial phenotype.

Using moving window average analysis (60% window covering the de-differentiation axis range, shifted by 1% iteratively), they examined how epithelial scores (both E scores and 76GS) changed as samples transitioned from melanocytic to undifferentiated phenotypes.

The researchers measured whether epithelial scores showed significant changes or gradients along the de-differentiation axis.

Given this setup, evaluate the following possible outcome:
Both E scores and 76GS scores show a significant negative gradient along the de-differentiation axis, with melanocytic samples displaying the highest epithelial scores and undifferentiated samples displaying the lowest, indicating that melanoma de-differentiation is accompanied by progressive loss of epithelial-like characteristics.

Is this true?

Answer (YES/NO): NO